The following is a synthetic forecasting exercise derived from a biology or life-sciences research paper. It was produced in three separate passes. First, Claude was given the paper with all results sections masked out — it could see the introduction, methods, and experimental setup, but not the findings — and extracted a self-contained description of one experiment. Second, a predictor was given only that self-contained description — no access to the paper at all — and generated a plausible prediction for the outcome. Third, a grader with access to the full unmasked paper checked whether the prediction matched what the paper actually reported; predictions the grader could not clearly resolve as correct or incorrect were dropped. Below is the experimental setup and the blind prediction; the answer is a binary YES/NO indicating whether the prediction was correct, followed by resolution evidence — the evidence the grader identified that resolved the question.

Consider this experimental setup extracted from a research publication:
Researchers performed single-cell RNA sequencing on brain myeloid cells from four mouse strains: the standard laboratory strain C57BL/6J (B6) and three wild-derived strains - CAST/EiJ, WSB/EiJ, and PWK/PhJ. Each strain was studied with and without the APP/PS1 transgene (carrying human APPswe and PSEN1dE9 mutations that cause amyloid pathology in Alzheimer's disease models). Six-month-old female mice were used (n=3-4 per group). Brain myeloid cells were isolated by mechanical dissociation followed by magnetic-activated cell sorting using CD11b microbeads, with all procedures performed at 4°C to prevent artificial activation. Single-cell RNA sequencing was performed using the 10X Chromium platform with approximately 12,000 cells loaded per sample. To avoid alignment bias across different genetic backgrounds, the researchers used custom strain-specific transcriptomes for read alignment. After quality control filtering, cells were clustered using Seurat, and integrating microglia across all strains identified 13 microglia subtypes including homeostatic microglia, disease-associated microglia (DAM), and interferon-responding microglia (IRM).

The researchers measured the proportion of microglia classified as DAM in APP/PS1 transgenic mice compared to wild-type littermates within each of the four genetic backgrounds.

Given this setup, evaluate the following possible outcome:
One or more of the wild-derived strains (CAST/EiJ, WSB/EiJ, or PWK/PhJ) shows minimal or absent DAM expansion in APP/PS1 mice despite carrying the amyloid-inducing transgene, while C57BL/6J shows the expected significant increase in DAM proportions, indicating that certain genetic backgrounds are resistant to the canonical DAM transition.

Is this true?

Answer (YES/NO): YES